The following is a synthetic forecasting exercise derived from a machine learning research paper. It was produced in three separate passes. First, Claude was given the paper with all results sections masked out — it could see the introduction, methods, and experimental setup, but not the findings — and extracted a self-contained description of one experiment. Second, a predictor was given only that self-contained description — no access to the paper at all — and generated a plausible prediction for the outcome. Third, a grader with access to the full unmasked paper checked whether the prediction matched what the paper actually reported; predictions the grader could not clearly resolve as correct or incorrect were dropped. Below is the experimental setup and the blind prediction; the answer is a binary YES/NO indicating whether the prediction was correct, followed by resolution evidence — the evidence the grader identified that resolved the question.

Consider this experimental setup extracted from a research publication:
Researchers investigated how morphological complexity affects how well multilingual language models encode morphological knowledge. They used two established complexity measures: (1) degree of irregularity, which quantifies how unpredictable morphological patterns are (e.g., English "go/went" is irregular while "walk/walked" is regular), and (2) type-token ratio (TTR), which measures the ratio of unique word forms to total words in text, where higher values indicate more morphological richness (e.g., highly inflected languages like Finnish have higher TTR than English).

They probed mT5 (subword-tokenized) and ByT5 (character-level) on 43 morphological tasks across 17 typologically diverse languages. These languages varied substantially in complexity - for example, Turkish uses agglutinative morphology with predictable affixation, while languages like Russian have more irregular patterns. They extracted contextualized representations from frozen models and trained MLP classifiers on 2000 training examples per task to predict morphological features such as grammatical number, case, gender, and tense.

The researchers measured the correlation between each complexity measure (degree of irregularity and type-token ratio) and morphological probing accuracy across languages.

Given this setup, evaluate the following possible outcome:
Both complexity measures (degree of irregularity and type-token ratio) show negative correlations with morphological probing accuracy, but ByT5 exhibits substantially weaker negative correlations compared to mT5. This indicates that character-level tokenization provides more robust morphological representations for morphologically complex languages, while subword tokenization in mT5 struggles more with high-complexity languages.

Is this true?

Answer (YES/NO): NO